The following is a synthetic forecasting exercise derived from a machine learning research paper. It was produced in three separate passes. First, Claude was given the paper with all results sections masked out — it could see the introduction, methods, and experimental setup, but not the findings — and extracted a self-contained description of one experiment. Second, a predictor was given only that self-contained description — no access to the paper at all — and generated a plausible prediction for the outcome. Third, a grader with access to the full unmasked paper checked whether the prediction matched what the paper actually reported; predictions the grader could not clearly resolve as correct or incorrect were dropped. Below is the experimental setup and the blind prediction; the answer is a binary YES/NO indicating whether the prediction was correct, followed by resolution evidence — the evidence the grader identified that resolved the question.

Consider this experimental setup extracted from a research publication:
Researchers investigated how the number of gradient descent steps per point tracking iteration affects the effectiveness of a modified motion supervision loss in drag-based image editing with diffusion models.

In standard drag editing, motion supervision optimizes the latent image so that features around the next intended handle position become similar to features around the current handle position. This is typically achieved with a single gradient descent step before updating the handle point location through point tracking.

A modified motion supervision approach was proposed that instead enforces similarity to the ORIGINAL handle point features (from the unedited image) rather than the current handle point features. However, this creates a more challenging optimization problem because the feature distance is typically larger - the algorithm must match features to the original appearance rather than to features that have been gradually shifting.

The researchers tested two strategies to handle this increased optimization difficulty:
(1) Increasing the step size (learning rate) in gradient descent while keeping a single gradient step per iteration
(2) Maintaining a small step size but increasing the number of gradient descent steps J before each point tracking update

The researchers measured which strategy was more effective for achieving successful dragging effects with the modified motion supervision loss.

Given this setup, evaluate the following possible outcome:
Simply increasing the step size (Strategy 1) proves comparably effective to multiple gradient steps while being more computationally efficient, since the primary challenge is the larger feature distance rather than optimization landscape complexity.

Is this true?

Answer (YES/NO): NO